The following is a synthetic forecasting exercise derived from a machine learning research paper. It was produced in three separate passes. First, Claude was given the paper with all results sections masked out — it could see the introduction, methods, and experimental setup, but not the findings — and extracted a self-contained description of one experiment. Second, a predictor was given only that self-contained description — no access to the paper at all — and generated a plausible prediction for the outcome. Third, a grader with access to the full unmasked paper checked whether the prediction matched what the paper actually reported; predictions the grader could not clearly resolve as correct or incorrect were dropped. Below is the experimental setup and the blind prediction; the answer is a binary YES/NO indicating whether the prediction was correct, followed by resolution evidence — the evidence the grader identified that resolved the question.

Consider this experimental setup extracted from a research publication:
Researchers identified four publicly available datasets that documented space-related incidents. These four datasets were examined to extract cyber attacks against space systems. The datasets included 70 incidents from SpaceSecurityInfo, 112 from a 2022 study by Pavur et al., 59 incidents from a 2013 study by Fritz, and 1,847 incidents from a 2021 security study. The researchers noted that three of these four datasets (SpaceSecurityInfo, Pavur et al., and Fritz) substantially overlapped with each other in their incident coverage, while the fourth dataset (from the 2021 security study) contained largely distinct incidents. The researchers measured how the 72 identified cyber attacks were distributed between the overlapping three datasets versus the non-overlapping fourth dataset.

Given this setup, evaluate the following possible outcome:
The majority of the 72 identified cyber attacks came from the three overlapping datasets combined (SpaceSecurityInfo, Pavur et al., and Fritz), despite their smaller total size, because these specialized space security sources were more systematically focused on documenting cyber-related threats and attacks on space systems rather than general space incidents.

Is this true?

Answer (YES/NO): YES